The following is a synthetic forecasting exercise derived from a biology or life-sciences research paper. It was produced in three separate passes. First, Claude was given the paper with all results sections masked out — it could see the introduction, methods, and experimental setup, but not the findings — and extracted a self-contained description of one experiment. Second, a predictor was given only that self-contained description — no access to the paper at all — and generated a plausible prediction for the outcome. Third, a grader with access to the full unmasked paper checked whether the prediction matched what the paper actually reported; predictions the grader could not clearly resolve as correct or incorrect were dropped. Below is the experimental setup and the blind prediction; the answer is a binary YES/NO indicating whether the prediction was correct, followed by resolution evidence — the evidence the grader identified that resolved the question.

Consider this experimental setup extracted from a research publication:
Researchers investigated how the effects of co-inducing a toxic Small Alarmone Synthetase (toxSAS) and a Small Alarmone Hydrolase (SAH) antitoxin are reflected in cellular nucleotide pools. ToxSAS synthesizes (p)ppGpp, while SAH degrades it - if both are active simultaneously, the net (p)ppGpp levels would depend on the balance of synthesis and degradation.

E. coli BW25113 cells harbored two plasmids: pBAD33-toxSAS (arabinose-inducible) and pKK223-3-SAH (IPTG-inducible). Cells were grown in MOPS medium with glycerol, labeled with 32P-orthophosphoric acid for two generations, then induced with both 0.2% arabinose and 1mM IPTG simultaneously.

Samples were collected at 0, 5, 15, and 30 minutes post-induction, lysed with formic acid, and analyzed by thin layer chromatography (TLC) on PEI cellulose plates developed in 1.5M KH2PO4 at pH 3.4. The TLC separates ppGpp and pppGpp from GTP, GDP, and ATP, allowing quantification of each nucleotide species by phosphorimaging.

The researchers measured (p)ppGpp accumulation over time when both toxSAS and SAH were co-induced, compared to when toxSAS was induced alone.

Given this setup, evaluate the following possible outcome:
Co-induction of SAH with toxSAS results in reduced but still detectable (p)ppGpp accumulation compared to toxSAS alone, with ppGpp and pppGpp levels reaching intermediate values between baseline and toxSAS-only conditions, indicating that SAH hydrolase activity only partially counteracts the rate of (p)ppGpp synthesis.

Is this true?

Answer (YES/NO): NO